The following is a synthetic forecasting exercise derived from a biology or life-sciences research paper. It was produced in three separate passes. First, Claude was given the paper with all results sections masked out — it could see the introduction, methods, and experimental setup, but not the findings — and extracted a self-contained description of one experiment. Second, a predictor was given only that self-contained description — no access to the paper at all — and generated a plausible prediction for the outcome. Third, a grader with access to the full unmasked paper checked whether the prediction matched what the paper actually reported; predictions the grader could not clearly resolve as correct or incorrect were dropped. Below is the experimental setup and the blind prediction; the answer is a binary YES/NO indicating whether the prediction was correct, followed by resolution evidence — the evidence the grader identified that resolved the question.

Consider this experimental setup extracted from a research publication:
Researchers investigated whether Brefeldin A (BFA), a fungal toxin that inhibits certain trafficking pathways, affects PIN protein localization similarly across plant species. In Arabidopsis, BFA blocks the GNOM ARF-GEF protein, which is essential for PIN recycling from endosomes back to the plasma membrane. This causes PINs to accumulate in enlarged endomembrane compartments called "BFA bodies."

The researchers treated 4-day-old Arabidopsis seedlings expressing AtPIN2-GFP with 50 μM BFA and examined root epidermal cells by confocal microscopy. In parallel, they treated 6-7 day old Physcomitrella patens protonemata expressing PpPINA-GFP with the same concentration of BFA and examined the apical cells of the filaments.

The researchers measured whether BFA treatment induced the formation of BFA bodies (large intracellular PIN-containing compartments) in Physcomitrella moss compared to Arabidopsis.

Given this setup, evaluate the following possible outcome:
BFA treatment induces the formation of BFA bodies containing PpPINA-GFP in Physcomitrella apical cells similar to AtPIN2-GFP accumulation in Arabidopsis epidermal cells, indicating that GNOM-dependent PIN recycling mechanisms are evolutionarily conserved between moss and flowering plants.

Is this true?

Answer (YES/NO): NO